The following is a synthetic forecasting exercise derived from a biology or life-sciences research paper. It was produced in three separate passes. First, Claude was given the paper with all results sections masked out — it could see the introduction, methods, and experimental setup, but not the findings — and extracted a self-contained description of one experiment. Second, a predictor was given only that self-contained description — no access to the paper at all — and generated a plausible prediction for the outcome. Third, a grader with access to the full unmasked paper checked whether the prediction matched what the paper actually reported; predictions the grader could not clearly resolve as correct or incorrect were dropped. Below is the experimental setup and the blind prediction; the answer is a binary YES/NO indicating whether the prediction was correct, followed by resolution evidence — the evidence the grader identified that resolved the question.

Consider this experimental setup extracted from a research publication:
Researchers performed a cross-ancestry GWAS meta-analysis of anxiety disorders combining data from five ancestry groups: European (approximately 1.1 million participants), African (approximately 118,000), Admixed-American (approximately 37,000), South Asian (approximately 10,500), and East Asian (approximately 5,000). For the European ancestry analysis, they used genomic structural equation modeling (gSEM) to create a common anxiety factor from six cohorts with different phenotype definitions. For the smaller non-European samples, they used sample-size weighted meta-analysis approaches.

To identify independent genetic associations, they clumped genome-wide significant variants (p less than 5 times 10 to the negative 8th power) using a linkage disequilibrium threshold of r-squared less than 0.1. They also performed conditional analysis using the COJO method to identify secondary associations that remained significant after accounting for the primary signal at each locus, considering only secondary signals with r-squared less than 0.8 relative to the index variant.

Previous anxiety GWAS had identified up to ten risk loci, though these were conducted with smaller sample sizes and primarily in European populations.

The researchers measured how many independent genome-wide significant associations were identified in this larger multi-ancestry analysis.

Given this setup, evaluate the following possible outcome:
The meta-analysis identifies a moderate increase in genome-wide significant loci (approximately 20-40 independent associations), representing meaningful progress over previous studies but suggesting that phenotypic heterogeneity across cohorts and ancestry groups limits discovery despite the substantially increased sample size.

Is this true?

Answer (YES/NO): NO